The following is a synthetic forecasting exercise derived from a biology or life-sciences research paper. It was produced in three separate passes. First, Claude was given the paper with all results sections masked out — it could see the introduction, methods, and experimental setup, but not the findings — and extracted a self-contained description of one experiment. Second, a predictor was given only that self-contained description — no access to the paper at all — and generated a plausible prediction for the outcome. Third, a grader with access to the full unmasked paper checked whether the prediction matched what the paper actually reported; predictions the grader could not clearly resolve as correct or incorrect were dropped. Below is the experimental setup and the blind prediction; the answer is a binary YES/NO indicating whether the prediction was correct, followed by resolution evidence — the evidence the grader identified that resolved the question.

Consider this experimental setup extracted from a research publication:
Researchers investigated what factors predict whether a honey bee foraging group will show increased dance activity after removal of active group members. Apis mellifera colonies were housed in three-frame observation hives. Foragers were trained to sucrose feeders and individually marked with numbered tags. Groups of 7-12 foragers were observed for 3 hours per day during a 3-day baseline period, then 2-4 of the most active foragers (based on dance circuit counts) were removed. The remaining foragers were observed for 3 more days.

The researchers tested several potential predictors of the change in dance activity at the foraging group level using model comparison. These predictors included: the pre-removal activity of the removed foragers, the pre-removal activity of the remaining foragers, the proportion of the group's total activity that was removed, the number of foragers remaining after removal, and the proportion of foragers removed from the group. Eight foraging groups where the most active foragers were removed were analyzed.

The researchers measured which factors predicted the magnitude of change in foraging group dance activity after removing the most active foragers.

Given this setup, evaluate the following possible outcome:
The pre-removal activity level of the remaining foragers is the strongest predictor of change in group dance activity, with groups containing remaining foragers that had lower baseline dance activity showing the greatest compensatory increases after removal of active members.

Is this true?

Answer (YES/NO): NO